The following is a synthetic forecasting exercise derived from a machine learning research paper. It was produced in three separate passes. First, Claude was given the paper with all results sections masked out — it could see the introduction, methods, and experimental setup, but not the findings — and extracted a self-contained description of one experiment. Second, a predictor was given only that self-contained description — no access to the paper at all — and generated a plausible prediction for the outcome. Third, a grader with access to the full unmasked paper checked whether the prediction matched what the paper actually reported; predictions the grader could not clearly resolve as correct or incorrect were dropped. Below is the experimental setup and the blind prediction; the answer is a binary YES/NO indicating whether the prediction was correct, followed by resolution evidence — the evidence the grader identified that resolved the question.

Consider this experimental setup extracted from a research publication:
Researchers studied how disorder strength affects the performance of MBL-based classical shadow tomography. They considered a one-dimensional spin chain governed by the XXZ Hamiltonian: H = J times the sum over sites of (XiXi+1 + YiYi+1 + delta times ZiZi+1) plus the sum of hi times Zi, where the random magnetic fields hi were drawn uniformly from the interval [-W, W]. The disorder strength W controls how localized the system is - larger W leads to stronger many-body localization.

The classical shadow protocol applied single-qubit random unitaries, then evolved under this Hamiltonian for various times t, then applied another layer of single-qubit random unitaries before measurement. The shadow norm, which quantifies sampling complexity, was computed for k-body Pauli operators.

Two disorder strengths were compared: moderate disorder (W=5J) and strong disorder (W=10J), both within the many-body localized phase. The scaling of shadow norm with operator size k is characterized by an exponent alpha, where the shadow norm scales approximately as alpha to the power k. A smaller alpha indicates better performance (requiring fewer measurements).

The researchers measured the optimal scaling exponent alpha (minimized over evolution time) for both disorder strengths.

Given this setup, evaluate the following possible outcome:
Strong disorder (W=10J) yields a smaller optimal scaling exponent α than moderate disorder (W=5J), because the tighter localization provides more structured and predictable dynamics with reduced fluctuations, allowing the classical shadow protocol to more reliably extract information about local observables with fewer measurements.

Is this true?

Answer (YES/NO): NO